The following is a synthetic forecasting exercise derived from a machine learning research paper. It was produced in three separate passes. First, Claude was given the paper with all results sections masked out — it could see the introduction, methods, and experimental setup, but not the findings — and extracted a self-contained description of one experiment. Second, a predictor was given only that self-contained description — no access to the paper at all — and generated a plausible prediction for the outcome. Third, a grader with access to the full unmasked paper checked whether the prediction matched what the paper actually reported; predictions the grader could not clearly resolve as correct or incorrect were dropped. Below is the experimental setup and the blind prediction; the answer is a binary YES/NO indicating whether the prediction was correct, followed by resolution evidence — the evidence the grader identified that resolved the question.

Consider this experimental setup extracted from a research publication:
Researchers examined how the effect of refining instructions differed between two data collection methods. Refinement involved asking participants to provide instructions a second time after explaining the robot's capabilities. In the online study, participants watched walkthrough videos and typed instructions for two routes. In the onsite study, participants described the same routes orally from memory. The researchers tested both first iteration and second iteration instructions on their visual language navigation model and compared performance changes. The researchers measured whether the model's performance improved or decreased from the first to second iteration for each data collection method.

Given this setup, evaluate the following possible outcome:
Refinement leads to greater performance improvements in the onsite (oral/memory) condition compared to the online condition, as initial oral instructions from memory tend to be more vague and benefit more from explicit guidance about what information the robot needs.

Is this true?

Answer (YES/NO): YES